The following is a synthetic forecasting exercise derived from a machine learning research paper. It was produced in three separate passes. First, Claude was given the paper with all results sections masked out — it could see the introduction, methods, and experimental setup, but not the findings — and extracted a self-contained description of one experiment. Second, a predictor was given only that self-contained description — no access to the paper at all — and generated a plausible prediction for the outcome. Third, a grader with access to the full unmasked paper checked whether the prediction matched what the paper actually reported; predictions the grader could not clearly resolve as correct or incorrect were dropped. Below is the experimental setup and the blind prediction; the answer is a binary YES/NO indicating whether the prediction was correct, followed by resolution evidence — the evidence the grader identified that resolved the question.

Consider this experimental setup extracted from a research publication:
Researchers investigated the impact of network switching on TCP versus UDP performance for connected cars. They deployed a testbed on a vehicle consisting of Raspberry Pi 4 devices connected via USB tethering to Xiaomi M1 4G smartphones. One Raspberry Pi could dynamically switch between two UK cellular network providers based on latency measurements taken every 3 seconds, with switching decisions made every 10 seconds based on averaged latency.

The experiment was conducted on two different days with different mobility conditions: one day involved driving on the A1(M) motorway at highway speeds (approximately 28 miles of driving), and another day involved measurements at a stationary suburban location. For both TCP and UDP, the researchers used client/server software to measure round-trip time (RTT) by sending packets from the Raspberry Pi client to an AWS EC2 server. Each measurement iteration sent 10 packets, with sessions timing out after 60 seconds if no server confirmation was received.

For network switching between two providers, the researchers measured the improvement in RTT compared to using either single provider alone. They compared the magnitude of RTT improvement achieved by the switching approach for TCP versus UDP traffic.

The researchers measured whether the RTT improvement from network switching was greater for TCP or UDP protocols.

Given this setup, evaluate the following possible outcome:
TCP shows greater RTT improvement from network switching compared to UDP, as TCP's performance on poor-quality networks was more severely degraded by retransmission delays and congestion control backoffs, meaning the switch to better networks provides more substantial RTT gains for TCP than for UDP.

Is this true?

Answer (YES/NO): NO